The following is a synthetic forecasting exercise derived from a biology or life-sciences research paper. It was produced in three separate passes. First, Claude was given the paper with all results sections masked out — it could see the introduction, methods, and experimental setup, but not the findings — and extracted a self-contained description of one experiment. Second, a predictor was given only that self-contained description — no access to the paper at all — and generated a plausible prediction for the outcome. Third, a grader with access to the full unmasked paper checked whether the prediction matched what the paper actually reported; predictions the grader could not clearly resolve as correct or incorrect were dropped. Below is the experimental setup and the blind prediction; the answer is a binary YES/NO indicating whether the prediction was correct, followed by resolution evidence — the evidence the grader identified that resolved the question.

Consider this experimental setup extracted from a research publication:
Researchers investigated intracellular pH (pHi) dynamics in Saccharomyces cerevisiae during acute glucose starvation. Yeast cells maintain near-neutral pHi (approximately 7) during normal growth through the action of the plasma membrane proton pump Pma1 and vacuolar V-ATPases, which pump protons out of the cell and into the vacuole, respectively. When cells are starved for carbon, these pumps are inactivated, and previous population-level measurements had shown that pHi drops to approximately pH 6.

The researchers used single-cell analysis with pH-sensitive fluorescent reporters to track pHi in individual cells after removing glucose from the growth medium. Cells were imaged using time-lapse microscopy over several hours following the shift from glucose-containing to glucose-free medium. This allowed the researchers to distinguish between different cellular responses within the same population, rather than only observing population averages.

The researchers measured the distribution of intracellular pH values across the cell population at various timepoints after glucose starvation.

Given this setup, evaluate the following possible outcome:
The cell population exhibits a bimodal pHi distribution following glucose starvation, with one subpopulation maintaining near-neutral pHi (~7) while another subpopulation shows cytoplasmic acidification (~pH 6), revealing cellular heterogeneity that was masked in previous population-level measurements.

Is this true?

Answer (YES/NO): NO